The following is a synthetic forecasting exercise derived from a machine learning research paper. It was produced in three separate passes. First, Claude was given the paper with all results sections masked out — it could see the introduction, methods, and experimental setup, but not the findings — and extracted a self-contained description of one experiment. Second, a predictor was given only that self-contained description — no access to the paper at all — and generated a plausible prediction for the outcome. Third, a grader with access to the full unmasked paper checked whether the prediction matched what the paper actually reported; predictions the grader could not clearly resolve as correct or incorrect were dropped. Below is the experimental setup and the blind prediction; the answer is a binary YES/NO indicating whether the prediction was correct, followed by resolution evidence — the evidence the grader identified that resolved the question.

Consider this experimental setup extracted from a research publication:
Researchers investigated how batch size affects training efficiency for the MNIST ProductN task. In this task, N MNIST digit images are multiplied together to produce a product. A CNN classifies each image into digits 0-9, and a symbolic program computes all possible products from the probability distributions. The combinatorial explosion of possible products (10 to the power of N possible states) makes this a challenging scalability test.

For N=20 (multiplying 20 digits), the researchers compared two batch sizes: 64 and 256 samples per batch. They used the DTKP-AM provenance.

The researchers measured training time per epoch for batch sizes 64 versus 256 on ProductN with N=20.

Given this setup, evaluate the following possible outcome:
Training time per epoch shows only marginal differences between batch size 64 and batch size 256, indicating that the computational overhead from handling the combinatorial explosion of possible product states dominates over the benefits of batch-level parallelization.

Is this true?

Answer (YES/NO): NO